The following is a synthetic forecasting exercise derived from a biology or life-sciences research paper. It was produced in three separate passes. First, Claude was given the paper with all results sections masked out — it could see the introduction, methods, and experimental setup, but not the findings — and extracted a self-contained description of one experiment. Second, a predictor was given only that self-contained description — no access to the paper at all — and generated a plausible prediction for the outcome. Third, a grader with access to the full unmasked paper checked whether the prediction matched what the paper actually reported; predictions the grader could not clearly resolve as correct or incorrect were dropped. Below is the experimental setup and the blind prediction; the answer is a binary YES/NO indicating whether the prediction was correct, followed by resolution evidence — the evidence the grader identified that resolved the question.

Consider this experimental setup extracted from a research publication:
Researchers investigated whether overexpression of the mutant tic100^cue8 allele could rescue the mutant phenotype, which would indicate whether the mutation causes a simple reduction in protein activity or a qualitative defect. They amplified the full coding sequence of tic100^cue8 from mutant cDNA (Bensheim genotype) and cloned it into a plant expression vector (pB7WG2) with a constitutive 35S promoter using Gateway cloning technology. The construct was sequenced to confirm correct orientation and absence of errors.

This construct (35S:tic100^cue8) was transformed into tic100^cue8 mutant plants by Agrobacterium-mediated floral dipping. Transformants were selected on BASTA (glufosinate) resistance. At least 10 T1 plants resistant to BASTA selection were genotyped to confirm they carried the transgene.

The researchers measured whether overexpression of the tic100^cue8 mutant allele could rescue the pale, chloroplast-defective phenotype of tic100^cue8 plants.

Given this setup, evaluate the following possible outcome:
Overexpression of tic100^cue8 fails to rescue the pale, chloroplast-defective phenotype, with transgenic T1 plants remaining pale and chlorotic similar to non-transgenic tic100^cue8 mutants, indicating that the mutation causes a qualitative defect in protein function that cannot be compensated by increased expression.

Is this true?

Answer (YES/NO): YES